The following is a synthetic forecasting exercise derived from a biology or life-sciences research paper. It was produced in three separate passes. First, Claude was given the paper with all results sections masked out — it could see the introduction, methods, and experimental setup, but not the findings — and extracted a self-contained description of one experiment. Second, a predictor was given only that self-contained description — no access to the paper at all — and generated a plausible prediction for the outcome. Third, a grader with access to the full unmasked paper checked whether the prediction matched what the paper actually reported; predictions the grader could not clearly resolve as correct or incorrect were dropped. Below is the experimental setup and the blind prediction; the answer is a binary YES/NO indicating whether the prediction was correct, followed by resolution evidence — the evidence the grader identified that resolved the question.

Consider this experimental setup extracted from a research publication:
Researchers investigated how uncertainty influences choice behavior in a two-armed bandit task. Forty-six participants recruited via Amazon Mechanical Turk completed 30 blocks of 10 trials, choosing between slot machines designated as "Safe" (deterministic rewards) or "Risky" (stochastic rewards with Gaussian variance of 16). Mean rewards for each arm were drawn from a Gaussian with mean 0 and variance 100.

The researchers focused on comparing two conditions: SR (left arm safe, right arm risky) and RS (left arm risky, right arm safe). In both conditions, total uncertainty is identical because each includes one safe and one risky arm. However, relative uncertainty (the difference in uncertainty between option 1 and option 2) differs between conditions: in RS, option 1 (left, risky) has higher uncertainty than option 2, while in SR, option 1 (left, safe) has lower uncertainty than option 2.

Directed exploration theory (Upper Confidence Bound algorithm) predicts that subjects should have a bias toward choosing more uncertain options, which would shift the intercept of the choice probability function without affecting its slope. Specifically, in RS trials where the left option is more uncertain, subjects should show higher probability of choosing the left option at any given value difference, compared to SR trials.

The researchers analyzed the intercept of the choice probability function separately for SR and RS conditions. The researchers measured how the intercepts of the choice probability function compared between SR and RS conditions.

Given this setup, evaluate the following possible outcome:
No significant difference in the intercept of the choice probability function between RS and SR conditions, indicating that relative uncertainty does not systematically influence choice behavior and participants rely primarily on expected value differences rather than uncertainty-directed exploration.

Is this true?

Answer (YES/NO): NO